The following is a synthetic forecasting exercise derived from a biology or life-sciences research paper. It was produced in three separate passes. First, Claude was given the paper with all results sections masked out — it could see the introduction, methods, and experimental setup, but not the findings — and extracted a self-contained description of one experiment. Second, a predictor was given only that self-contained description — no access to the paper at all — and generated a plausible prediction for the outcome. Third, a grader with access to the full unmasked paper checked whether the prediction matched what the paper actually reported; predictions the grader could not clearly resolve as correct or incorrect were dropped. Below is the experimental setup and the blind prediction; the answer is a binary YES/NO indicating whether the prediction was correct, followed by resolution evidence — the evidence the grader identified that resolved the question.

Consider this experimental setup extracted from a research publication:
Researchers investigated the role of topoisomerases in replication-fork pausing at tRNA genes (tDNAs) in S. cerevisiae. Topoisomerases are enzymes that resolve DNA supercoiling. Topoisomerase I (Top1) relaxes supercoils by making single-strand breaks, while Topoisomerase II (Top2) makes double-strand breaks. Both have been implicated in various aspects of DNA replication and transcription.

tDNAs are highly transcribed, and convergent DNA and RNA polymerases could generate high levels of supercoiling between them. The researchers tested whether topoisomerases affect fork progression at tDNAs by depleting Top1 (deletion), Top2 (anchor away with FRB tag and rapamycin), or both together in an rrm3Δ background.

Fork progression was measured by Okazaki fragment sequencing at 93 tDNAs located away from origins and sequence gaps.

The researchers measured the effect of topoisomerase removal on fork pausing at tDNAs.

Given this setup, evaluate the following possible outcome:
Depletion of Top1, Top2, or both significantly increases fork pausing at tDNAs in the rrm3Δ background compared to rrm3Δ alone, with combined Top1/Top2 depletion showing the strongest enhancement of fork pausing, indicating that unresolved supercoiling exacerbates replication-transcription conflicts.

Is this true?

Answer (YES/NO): NO